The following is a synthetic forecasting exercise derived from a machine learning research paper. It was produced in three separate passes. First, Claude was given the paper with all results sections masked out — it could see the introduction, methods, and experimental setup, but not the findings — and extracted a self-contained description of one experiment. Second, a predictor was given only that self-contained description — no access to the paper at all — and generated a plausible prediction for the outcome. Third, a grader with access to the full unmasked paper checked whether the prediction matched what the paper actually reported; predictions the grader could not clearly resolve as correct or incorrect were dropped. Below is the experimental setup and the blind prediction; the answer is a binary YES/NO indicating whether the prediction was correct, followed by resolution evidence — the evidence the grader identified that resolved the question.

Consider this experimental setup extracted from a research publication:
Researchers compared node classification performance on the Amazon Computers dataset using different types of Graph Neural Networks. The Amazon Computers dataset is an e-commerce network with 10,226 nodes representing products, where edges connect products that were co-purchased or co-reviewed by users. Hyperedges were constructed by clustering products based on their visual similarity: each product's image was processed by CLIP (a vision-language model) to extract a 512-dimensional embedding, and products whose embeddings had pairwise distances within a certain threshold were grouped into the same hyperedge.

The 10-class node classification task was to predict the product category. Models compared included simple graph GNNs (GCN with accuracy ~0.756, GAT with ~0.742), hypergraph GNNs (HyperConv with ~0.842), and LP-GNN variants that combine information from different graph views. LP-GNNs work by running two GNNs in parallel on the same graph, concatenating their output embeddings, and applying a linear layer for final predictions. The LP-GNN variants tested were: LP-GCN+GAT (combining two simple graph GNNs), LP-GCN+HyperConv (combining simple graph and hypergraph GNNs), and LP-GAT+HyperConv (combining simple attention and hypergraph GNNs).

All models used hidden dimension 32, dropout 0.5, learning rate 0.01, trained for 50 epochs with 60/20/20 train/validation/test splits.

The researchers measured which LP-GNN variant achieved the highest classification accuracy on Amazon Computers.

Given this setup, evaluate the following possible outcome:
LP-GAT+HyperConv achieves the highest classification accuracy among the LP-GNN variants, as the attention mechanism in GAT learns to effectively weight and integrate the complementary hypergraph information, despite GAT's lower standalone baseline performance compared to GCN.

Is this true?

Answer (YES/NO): NO